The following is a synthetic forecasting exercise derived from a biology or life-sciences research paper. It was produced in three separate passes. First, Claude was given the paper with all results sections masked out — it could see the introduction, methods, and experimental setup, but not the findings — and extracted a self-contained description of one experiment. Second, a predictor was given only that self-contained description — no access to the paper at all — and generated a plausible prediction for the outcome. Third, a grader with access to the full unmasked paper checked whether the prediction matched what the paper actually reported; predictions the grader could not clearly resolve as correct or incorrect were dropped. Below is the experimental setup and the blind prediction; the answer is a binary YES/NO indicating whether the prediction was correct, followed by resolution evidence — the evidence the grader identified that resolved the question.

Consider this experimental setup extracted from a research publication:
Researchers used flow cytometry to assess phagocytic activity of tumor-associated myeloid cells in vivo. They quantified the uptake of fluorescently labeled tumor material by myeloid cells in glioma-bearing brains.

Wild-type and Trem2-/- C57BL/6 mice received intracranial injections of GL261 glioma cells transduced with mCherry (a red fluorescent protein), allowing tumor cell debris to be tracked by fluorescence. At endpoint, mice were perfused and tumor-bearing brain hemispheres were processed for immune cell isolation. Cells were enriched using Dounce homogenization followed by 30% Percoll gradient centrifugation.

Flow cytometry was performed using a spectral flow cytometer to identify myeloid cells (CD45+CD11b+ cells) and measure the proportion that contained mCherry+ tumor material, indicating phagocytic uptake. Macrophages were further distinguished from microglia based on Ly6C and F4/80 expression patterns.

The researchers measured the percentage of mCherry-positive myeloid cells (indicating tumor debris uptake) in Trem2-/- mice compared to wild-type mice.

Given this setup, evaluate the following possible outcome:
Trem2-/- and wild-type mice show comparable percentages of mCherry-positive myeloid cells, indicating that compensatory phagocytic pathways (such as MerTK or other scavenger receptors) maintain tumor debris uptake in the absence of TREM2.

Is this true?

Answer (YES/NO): NO